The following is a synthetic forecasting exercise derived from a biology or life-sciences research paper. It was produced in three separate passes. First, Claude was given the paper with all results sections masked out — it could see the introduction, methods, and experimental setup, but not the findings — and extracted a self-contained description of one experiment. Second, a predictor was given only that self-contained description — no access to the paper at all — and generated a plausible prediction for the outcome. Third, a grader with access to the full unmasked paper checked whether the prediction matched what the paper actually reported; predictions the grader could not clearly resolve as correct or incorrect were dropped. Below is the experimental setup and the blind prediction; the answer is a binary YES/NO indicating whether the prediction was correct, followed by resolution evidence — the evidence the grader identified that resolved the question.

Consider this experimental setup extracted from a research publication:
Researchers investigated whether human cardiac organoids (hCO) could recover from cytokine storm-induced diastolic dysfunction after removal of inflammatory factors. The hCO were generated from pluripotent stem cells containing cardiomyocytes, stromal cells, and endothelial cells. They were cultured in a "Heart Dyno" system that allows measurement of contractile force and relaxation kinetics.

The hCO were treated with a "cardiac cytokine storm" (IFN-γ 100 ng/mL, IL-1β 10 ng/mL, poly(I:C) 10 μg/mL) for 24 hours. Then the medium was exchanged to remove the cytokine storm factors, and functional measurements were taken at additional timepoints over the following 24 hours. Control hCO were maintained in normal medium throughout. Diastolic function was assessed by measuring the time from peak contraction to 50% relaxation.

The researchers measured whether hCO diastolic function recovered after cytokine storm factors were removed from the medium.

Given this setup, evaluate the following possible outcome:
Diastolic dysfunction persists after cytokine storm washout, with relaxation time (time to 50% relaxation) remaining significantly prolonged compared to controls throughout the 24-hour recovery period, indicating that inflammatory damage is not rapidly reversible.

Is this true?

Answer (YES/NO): NO